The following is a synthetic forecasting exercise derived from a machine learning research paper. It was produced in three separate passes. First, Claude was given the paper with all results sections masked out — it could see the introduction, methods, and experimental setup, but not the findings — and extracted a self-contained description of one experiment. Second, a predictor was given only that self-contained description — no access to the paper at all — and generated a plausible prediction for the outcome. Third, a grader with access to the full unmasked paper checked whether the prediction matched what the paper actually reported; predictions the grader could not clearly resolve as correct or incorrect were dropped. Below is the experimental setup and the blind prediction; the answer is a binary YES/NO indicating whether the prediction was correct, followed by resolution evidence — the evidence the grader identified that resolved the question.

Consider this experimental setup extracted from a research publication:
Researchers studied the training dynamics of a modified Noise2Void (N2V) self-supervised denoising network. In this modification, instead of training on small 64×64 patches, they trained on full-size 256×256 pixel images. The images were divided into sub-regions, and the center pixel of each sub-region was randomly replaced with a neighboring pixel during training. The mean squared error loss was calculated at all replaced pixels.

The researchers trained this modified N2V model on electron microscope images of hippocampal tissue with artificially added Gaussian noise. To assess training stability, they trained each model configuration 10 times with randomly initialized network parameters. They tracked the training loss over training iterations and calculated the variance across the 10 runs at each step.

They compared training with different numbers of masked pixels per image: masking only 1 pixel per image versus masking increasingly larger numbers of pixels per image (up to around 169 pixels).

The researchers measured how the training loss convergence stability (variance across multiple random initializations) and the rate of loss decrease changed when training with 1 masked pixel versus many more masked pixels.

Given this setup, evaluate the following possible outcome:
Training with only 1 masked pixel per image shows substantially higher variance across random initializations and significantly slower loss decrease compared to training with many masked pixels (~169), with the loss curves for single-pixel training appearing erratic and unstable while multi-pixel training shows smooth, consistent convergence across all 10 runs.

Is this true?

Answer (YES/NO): NO